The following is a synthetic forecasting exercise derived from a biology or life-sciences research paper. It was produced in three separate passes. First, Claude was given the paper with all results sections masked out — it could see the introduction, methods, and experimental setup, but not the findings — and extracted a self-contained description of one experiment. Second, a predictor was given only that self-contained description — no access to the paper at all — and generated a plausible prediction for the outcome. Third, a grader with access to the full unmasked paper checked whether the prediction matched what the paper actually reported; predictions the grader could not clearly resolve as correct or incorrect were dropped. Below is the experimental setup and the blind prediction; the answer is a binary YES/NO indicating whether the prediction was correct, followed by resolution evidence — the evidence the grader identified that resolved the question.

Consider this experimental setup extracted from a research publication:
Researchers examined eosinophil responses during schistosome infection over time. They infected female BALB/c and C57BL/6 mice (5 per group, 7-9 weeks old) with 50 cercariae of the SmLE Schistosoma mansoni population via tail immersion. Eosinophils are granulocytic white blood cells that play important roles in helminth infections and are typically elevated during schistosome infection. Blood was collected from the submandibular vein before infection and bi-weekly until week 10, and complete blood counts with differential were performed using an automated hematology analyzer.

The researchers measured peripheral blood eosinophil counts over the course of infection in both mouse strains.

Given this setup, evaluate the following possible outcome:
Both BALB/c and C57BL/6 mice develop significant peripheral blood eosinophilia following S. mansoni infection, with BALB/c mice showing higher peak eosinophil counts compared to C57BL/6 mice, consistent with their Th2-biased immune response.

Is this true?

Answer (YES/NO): YES